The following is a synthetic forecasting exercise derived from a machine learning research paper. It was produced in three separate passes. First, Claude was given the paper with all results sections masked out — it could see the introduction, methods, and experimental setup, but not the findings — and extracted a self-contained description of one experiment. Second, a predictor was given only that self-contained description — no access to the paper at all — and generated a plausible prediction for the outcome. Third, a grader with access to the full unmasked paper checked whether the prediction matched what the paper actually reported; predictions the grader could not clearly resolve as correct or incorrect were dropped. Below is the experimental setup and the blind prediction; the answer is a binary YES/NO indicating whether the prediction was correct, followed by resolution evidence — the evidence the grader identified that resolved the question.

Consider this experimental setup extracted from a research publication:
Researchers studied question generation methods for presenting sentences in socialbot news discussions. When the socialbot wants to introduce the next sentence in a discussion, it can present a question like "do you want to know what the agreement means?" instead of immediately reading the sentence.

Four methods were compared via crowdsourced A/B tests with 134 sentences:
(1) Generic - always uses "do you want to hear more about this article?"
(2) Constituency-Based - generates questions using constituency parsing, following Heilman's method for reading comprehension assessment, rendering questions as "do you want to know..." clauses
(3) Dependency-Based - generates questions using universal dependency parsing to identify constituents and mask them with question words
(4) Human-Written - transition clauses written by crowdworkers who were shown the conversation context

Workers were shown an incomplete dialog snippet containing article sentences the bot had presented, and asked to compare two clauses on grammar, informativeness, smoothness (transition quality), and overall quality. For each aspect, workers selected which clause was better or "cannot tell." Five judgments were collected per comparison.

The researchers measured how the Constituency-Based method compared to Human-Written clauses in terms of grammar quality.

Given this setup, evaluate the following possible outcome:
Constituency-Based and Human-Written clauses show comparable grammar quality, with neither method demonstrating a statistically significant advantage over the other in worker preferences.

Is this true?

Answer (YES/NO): NO